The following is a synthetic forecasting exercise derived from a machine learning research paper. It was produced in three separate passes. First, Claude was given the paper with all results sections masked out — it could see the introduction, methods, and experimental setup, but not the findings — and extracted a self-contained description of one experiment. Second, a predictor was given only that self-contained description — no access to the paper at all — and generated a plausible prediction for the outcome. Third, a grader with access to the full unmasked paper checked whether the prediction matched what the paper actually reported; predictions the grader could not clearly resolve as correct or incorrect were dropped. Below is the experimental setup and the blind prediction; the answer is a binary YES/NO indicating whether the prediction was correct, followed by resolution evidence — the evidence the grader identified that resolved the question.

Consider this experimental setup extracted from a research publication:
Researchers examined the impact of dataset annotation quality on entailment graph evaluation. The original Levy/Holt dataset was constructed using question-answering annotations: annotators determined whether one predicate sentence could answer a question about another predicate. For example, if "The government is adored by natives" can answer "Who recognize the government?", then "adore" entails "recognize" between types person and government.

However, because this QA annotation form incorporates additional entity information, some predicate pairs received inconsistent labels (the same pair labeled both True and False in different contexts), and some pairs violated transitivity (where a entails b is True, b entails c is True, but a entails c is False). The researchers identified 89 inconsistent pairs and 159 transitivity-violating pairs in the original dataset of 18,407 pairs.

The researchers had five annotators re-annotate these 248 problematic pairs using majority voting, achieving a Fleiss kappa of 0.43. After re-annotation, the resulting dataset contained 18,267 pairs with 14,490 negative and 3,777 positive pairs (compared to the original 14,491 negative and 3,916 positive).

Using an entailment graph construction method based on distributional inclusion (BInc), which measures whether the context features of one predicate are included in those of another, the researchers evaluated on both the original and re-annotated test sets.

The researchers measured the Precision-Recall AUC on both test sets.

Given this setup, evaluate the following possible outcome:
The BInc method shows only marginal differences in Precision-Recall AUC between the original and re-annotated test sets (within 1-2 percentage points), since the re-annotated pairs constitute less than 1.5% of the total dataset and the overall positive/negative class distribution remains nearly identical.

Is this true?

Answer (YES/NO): YES